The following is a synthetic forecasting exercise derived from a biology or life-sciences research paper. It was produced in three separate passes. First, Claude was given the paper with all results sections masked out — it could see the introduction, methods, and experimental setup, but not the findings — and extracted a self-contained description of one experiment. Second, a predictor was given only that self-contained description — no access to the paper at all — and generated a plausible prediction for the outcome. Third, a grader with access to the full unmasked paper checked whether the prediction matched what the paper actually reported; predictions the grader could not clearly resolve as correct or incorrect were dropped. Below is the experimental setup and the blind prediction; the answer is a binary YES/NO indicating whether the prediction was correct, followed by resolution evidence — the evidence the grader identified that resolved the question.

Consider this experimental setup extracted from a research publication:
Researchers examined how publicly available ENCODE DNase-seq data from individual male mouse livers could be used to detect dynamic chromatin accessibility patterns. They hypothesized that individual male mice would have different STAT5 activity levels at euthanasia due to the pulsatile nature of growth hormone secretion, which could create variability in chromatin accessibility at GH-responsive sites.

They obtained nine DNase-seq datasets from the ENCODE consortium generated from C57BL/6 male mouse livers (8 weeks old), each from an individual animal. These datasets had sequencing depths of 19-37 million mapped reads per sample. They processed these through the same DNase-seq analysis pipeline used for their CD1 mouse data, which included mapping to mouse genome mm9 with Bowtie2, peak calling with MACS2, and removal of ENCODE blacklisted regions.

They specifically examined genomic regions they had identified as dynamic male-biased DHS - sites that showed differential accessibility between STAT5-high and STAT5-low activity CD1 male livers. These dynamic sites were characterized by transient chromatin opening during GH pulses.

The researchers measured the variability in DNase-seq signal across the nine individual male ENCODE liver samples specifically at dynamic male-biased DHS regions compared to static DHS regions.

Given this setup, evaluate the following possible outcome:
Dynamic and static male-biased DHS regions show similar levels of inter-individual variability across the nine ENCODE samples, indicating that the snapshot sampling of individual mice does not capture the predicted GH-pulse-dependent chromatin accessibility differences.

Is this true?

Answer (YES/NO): NO